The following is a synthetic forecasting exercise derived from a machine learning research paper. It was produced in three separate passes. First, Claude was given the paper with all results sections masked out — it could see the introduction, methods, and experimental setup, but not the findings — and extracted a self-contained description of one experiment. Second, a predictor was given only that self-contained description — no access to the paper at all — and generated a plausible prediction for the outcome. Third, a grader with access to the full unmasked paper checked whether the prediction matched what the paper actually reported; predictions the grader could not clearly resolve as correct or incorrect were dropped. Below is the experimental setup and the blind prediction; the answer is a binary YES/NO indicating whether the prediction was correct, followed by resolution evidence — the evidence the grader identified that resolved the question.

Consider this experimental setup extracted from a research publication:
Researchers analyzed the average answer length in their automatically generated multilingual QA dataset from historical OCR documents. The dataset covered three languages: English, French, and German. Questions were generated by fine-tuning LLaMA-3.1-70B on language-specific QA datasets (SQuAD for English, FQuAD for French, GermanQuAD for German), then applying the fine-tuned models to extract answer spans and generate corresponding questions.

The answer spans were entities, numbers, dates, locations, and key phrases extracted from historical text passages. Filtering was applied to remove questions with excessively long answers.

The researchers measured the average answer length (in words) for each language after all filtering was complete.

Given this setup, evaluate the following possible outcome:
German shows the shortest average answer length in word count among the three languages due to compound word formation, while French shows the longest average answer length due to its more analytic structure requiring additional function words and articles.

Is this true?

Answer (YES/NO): NO